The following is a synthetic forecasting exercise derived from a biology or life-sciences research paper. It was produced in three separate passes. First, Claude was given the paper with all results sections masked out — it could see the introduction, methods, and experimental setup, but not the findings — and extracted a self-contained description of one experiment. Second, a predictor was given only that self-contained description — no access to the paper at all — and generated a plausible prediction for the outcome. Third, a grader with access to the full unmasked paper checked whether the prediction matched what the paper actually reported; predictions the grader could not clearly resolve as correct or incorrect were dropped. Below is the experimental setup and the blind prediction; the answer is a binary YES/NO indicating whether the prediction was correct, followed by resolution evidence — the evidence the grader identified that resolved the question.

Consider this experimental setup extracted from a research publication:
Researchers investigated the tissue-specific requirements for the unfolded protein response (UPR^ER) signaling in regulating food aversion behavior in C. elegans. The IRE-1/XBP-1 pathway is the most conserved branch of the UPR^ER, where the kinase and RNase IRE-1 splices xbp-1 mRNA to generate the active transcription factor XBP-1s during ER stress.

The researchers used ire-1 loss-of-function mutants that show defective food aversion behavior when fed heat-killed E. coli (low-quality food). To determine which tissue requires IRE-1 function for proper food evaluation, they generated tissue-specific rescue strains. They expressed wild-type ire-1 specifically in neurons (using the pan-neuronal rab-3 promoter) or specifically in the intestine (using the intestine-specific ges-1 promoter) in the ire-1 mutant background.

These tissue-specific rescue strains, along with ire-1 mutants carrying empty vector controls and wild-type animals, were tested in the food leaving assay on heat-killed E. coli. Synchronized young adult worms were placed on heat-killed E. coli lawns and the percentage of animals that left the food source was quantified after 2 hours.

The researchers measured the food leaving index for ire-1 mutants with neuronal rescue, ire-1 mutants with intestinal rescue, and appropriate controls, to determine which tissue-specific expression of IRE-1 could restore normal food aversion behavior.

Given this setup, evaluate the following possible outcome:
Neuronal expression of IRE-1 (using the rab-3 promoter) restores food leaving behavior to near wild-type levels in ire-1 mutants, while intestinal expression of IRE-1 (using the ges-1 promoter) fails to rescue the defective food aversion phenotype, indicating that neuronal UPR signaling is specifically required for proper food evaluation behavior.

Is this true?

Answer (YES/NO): YES